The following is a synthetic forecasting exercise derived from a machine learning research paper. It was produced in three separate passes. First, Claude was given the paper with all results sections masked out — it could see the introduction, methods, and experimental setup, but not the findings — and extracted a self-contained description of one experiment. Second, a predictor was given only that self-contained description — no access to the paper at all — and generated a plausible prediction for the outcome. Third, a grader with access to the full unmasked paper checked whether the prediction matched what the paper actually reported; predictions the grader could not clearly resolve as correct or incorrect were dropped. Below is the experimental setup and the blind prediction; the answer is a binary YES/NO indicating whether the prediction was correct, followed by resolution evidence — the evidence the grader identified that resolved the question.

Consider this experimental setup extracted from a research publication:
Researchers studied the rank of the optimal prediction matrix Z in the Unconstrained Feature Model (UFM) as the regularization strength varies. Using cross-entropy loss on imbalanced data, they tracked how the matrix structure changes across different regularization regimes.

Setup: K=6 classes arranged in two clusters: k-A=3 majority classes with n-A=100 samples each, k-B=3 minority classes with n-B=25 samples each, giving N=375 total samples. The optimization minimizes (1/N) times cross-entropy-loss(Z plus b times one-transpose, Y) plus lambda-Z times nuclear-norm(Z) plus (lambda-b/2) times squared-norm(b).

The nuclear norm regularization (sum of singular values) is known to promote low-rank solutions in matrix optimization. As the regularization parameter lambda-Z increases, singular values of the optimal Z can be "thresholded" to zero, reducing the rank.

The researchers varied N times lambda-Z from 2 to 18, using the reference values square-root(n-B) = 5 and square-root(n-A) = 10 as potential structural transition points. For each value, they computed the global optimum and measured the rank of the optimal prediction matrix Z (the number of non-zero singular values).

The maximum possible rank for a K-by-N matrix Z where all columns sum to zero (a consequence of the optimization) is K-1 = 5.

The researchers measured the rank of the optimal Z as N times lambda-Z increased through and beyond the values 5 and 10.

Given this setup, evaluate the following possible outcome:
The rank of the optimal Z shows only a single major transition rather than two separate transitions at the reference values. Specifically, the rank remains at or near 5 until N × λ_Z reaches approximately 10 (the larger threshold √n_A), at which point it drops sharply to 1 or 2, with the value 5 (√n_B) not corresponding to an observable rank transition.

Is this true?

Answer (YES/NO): NO